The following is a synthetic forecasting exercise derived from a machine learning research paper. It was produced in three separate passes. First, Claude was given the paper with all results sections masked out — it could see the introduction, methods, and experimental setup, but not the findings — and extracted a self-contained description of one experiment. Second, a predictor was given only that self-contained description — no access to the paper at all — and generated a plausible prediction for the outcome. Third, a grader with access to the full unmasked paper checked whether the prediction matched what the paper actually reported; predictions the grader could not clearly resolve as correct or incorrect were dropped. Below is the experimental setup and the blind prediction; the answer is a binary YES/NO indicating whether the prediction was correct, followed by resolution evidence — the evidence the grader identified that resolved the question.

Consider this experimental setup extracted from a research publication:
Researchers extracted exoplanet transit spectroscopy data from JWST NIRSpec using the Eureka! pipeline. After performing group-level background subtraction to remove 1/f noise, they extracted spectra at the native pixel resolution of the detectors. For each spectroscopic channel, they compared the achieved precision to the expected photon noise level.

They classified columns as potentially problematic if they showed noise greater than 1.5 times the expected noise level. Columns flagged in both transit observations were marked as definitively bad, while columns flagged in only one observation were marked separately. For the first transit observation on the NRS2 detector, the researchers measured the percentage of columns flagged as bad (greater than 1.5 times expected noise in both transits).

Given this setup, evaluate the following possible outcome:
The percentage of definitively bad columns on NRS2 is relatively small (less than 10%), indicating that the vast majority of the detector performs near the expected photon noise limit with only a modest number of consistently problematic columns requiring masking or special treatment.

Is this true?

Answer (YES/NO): YES